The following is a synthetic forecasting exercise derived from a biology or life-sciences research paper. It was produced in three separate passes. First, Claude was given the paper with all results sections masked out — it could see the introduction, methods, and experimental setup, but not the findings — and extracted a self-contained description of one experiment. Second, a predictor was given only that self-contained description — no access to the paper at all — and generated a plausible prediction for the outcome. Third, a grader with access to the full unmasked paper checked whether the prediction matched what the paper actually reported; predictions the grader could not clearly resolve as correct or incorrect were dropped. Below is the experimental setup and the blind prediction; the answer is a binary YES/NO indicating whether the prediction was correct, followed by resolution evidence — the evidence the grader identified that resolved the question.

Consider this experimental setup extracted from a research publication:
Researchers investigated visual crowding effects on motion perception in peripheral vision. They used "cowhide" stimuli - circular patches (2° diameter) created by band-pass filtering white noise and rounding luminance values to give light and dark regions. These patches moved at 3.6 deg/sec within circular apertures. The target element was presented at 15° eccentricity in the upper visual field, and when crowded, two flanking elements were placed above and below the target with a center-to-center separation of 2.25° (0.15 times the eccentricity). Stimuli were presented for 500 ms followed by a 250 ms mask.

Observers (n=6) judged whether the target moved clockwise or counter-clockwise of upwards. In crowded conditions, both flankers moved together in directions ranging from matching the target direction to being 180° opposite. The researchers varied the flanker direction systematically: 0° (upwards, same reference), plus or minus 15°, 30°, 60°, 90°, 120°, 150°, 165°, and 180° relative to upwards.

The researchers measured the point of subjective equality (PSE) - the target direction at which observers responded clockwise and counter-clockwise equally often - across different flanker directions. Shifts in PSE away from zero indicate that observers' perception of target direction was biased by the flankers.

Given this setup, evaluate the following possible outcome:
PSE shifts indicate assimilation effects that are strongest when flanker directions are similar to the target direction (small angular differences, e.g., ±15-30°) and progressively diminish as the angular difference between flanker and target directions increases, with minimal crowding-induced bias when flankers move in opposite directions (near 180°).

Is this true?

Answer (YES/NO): NO